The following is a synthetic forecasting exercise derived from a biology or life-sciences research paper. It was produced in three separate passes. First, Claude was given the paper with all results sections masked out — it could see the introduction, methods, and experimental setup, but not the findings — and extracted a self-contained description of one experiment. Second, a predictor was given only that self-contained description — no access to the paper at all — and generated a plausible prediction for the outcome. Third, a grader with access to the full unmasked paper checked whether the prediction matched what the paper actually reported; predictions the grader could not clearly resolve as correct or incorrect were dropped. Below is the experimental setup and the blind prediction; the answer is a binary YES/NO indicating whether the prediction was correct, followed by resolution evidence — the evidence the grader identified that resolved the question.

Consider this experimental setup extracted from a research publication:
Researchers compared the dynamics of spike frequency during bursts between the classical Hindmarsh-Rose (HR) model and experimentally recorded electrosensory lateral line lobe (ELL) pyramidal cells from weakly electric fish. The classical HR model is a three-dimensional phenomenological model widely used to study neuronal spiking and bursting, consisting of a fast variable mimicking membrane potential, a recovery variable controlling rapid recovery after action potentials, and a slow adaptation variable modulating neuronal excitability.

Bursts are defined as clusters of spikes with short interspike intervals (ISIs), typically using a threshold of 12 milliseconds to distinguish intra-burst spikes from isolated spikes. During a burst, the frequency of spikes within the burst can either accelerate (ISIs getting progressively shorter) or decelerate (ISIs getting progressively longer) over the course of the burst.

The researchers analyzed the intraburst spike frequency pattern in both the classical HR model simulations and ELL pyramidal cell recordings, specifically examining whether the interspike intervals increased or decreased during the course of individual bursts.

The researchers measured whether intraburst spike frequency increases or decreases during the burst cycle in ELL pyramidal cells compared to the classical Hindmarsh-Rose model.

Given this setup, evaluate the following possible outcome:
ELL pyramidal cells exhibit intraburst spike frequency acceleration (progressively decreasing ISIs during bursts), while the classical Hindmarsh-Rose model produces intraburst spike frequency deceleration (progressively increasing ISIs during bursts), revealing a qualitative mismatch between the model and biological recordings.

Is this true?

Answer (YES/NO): YES